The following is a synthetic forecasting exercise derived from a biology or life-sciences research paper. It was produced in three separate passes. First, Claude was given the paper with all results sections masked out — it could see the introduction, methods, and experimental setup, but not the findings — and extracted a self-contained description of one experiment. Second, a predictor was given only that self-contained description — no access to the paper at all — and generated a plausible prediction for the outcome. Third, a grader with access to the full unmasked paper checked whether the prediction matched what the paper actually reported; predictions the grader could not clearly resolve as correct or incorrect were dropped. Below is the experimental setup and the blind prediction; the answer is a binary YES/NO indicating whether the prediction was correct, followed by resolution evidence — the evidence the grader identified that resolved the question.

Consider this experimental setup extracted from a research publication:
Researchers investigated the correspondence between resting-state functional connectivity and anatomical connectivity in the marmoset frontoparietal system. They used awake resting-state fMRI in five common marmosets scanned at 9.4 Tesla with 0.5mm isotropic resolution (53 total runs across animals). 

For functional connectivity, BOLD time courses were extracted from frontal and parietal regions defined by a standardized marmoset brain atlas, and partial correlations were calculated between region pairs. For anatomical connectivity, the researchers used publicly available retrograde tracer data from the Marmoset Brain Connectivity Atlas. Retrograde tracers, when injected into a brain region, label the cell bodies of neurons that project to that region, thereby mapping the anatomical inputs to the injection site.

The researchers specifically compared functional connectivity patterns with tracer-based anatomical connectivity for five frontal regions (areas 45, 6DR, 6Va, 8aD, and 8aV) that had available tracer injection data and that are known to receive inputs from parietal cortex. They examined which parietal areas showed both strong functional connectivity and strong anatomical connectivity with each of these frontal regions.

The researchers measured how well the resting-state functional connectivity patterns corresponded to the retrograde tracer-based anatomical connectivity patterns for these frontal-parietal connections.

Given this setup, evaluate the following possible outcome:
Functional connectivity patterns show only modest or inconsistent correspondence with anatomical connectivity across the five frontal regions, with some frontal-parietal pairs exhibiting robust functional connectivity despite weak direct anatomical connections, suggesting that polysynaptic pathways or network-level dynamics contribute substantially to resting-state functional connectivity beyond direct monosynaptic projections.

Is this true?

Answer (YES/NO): NO